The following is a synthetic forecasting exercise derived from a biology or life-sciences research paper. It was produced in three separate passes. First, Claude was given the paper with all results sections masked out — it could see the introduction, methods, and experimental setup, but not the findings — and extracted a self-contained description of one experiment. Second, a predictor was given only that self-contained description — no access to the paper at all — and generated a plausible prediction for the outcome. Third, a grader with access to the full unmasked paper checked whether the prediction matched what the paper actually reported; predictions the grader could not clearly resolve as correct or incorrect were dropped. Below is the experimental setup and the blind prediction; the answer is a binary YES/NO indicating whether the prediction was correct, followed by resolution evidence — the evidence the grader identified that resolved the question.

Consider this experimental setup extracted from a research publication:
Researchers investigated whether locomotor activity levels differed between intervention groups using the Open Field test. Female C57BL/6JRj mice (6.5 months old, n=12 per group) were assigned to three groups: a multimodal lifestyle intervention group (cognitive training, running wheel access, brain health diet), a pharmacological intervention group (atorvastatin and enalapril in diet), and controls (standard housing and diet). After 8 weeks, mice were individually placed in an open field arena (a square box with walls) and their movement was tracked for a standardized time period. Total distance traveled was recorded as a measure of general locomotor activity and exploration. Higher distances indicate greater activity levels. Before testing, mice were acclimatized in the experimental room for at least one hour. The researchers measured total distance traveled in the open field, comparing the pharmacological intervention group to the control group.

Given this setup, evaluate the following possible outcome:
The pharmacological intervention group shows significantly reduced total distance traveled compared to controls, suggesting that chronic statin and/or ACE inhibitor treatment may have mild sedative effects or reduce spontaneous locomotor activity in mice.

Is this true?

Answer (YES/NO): NO